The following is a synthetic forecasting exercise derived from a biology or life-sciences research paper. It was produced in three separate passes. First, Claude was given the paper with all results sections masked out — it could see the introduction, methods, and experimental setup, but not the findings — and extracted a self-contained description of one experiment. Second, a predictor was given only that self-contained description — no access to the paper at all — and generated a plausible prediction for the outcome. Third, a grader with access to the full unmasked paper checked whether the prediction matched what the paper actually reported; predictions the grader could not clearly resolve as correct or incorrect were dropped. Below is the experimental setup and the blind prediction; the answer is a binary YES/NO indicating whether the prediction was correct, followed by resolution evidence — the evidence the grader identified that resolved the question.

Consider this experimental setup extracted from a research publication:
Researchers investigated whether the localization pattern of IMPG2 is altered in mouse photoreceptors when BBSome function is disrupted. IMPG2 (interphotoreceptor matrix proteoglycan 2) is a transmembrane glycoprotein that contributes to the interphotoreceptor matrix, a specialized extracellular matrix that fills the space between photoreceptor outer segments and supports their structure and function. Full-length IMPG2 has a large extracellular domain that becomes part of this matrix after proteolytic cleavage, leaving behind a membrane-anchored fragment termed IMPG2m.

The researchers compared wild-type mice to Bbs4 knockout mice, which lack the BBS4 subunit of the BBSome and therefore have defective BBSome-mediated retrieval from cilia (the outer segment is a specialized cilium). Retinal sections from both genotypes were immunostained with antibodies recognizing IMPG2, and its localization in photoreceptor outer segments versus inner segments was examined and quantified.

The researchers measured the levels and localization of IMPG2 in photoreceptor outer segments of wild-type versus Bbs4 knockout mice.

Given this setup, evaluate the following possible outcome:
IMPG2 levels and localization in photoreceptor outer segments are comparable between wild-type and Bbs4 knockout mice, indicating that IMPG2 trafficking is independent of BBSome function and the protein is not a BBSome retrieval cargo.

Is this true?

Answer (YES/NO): NO